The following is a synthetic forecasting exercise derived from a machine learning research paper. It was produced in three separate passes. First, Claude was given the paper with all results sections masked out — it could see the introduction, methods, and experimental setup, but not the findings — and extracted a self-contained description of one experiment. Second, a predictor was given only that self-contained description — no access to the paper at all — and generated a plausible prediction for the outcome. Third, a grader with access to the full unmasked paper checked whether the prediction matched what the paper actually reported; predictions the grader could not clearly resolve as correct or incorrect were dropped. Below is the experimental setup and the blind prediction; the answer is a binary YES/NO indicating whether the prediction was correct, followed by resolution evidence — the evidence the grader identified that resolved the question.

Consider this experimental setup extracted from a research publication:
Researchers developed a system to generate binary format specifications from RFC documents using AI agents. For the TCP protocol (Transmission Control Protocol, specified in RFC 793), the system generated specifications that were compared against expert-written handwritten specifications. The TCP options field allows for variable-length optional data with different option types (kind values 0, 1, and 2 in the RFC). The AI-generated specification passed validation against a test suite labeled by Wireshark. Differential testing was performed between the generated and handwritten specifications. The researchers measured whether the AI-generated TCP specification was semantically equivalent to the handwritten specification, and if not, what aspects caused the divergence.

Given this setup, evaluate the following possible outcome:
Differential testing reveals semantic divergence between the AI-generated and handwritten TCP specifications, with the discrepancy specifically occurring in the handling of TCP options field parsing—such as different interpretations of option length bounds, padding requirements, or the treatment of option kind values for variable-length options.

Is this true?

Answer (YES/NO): YES